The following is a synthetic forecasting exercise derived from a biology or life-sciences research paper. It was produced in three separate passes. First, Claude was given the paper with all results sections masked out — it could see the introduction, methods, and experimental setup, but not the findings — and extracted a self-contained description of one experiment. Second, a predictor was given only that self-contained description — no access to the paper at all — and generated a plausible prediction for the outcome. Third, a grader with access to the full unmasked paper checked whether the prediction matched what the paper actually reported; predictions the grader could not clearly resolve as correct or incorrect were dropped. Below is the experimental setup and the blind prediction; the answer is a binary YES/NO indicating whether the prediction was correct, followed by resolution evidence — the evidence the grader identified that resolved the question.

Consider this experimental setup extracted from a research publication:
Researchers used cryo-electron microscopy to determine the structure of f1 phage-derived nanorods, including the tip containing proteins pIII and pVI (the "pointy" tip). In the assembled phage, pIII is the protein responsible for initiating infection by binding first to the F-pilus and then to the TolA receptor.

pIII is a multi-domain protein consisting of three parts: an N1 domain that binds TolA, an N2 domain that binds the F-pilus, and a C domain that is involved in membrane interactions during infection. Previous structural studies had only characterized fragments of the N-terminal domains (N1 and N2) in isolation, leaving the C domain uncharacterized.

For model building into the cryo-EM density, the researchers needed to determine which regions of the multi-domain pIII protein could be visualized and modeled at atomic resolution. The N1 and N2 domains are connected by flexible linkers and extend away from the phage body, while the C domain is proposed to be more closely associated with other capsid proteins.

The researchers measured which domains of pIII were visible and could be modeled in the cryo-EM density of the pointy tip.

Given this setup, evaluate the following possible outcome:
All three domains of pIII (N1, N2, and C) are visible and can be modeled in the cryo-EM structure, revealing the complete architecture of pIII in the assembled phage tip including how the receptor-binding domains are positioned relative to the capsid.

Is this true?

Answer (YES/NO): NO